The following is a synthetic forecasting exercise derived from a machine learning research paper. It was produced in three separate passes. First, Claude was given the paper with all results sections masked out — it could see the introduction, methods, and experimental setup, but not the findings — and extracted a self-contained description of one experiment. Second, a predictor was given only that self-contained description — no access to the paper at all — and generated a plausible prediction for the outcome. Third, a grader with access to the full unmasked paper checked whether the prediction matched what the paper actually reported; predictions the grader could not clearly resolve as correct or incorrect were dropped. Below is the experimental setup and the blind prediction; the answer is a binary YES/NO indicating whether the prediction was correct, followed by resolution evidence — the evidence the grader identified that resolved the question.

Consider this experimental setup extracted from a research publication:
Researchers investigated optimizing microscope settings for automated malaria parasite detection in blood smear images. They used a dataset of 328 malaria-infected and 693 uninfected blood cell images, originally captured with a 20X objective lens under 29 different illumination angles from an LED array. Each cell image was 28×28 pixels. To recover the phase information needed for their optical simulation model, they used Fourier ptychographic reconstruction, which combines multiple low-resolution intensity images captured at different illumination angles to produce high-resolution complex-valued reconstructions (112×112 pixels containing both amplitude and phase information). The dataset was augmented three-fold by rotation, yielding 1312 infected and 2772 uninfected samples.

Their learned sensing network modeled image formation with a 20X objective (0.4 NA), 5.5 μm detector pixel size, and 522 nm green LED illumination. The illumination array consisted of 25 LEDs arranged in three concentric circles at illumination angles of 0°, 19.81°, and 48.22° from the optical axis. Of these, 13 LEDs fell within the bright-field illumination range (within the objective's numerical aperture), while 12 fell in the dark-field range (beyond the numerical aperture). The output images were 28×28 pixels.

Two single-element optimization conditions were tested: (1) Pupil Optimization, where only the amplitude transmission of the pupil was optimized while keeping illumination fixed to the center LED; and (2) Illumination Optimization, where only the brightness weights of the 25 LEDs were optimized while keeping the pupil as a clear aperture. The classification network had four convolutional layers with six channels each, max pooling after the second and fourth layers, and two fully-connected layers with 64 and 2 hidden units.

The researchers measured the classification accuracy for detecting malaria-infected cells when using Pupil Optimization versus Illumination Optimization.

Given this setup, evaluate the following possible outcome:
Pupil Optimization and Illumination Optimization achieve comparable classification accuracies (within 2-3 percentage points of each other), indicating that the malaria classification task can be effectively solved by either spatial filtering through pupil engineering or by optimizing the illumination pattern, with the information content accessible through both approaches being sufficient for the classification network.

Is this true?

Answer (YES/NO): NO